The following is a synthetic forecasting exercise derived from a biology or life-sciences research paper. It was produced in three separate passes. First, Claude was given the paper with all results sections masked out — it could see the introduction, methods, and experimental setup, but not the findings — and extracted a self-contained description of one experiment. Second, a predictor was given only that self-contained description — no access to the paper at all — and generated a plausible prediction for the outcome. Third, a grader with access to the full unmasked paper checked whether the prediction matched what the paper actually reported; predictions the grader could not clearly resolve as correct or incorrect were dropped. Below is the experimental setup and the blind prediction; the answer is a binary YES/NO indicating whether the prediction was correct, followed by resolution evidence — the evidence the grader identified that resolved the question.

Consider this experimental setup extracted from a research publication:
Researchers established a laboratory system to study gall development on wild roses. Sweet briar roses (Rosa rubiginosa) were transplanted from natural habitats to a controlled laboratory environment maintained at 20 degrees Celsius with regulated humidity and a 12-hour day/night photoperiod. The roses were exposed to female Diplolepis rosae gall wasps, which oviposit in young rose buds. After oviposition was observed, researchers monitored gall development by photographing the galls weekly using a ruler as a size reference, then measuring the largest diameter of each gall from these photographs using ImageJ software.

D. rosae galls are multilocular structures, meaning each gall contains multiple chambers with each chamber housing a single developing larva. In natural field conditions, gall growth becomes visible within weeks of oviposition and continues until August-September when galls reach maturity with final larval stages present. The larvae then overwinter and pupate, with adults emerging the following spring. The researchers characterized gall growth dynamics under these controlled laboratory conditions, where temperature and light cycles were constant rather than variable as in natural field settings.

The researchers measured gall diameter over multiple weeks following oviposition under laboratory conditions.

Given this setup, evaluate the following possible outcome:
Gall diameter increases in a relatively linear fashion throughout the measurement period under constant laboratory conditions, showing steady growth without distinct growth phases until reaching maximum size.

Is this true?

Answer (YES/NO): NO